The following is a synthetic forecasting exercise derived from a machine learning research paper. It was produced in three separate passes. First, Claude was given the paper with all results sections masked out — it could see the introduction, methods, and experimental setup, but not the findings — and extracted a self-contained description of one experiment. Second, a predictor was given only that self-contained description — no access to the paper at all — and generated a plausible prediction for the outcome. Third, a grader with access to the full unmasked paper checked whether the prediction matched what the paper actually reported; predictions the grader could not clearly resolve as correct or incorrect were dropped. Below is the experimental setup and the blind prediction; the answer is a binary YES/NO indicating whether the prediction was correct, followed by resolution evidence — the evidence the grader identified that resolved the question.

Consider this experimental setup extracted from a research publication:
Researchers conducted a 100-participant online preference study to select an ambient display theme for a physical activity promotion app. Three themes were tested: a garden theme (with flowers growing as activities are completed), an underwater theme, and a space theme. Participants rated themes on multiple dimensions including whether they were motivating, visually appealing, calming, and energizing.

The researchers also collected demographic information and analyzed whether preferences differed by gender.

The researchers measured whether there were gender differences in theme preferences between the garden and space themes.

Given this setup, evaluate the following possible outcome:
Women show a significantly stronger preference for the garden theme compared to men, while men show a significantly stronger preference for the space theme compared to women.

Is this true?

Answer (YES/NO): NO